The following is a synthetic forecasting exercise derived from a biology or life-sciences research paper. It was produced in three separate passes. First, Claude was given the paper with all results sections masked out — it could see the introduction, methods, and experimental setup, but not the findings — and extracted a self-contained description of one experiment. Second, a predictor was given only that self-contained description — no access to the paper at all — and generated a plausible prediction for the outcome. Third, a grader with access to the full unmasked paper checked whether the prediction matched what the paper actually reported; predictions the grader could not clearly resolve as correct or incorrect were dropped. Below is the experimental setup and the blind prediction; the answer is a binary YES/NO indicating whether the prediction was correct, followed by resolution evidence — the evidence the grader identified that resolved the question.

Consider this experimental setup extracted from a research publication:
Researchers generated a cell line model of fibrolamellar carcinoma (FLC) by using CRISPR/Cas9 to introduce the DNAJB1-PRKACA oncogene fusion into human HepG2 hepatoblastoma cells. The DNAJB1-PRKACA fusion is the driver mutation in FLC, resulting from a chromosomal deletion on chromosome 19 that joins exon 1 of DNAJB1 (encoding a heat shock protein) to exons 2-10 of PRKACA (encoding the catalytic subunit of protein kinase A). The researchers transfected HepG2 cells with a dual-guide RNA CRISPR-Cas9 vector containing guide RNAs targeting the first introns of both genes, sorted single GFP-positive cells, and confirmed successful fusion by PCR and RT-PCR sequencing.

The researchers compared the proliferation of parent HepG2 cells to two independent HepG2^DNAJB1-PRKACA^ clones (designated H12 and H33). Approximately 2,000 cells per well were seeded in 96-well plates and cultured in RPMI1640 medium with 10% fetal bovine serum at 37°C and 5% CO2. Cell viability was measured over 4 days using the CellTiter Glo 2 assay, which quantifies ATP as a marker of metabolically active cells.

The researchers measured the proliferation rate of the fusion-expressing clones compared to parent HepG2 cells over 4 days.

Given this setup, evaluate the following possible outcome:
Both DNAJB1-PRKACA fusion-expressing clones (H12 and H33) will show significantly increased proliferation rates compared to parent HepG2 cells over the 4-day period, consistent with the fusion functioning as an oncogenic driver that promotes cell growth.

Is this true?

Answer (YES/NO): NO